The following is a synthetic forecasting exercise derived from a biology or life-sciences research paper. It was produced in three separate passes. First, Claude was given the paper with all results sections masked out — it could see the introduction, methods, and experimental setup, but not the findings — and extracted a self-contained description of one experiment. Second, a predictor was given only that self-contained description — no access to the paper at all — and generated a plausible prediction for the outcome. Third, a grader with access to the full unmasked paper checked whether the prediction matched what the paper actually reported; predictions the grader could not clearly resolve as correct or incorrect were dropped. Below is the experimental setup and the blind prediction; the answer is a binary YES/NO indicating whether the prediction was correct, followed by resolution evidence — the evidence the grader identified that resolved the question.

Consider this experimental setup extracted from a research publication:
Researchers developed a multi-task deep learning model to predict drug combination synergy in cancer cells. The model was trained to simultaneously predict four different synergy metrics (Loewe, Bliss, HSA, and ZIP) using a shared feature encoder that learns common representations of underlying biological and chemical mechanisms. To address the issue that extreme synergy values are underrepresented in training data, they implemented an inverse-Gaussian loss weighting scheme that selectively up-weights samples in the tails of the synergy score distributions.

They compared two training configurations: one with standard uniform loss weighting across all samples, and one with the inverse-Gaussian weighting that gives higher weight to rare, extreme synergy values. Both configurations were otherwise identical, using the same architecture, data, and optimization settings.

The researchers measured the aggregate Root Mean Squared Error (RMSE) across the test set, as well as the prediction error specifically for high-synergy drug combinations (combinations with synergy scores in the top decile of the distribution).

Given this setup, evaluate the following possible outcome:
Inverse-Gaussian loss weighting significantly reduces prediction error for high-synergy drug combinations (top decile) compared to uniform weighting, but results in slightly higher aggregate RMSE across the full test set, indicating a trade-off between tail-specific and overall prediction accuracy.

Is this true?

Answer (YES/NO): YES